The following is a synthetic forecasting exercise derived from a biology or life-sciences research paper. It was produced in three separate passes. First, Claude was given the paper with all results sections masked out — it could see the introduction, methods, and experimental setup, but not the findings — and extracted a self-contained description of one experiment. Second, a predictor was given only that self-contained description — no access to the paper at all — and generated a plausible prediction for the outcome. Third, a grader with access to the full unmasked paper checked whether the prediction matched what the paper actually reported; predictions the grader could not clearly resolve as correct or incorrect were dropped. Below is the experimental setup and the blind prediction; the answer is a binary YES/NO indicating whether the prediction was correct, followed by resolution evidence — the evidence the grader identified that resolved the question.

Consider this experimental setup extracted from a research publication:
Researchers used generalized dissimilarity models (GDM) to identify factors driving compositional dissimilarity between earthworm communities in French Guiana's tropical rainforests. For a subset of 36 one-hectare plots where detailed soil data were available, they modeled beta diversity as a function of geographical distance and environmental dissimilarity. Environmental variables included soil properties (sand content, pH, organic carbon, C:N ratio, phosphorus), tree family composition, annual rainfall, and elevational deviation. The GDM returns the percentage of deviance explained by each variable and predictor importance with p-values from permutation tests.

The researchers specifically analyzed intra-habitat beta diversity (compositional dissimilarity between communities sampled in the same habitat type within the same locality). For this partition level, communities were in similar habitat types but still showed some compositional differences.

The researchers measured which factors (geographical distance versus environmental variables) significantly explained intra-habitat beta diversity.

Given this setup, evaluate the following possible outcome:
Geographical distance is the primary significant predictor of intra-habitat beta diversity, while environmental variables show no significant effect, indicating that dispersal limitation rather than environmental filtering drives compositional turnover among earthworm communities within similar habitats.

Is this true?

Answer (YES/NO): YES